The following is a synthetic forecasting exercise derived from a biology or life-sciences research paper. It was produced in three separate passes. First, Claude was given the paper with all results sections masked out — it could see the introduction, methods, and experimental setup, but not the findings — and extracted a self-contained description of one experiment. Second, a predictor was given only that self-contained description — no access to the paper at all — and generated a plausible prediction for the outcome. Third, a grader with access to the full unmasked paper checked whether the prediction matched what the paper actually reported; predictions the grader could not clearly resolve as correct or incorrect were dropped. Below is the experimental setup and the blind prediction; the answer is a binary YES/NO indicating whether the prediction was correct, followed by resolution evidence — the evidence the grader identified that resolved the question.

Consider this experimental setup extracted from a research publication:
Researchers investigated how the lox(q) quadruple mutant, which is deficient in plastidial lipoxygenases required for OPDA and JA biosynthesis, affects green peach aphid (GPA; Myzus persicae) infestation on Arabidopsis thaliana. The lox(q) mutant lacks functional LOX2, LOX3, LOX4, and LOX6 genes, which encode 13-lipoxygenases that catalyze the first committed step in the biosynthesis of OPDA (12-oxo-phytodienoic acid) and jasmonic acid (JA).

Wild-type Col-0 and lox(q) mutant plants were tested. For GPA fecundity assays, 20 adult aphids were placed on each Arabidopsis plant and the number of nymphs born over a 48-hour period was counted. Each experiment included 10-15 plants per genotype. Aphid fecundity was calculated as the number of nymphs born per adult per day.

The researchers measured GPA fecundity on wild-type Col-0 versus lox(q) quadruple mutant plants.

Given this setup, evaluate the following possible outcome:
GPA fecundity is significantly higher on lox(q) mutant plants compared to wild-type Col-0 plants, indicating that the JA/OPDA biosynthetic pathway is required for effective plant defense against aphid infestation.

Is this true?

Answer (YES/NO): YES